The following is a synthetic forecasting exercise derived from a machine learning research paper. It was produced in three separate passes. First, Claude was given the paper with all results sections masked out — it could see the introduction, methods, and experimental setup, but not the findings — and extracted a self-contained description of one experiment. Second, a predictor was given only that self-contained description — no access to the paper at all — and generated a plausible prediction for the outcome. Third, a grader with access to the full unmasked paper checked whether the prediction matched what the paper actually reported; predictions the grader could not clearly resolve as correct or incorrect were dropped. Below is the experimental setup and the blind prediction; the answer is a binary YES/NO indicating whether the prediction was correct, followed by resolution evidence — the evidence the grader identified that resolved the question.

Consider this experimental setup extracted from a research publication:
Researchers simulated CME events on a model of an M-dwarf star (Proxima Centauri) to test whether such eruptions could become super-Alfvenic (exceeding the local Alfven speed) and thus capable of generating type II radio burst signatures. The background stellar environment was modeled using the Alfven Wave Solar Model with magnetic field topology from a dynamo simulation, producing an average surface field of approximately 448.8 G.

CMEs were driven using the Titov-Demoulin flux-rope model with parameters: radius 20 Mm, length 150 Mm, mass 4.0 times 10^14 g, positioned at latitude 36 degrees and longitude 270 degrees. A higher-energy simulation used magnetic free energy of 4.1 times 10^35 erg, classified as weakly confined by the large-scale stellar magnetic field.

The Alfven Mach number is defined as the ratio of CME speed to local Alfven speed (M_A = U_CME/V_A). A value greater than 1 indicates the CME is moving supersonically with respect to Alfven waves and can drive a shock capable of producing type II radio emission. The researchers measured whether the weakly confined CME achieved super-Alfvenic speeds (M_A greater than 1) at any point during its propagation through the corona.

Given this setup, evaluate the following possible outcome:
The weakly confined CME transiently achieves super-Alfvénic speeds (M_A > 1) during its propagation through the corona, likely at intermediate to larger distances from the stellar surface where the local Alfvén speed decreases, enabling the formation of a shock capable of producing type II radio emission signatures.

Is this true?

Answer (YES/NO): YES